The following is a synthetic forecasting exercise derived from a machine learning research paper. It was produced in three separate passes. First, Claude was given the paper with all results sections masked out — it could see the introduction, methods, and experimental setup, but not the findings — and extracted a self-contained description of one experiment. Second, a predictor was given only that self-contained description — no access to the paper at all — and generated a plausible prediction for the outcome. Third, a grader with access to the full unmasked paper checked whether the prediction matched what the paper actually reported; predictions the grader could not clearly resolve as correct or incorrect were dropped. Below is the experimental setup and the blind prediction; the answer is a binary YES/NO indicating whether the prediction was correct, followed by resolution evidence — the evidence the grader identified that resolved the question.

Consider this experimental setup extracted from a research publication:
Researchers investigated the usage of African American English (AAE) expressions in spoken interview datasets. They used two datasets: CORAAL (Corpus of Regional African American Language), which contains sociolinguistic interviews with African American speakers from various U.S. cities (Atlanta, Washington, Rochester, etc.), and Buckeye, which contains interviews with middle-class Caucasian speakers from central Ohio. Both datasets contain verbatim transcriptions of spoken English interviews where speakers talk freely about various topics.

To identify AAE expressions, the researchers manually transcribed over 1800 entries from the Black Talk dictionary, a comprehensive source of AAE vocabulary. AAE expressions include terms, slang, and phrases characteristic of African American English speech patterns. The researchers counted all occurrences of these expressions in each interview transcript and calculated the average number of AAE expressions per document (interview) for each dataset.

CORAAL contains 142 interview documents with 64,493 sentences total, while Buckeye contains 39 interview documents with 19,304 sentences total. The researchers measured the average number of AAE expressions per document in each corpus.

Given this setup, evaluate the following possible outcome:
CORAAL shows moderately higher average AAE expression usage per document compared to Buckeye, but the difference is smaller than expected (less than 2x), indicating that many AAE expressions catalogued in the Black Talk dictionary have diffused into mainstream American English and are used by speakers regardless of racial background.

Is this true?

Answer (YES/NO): NO